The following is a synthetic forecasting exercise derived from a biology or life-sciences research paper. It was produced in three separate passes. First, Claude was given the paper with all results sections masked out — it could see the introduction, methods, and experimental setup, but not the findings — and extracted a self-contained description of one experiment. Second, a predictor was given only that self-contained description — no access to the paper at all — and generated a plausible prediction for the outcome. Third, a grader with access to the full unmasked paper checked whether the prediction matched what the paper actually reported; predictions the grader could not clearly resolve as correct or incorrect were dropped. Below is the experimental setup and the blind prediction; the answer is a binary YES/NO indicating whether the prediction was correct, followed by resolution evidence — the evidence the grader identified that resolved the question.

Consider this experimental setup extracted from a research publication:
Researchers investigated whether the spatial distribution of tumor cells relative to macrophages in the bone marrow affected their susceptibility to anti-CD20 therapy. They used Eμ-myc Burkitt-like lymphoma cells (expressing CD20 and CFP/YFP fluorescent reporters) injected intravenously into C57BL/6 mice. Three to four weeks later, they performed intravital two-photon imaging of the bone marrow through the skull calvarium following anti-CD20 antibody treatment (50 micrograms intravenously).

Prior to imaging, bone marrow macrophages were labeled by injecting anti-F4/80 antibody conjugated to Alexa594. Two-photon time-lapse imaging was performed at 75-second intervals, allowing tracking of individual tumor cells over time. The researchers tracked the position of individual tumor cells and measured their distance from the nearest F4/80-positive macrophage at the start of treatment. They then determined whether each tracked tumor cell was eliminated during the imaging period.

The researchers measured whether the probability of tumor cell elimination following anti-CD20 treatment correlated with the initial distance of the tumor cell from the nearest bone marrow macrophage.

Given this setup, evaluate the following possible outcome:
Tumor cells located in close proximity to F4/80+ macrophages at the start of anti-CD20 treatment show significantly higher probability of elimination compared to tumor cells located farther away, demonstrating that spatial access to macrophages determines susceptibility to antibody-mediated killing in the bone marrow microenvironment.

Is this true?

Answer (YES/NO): YES